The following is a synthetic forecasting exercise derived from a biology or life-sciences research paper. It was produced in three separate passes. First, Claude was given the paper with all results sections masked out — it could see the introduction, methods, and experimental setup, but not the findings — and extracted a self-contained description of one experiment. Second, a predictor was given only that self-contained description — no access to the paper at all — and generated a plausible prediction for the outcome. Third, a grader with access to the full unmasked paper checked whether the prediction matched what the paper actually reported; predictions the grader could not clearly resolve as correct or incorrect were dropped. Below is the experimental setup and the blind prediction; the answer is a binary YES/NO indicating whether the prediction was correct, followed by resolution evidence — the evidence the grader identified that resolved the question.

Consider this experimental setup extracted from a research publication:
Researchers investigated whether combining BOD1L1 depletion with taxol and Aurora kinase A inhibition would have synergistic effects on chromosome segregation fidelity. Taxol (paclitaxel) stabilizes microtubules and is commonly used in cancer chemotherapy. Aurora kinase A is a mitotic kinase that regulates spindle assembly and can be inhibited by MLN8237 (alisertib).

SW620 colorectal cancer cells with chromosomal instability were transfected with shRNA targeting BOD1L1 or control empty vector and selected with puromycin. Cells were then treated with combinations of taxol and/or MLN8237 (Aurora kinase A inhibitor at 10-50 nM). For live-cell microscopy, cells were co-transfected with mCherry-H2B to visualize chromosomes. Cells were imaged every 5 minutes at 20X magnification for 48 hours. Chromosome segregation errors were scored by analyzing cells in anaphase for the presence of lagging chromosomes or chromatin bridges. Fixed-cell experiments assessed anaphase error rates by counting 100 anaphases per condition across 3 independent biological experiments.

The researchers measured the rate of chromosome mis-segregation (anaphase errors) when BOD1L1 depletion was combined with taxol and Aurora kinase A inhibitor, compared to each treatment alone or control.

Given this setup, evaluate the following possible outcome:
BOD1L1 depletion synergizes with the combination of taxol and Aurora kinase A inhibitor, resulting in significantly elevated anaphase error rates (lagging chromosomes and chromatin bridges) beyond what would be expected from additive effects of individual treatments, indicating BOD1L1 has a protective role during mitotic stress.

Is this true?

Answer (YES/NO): NO